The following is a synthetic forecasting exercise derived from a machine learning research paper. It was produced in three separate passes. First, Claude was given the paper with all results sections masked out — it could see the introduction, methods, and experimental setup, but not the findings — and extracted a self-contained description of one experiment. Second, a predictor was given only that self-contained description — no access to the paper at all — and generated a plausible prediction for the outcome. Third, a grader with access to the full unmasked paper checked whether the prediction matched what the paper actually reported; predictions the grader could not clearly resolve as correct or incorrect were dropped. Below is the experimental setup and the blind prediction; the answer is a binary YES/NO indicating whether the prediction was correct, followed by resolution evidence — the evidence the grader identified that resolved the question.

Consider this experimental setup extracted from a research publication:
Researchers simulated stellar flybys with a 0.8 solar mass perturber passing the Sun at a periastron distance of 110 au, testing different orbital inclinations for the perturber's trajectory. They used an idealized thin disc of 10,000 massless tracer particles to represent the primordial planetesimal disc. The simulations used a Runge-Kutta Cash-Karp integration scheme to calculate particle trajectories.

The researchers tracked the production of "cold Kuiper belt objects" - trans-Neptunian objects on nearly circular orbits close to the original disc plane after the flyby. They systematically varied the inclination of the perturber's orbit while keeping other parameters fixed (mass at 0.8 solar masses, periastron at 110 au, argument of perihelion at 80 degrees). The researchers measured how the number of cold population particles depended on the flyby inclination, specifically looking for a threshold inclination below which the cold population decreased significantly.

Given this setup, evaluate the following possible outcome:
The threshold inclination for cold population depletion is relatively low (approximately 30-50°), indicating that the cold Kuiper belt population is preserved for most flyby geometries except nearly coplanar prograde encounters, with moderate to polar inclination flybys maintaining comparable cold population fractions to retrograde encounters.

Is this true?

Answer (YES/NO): NO